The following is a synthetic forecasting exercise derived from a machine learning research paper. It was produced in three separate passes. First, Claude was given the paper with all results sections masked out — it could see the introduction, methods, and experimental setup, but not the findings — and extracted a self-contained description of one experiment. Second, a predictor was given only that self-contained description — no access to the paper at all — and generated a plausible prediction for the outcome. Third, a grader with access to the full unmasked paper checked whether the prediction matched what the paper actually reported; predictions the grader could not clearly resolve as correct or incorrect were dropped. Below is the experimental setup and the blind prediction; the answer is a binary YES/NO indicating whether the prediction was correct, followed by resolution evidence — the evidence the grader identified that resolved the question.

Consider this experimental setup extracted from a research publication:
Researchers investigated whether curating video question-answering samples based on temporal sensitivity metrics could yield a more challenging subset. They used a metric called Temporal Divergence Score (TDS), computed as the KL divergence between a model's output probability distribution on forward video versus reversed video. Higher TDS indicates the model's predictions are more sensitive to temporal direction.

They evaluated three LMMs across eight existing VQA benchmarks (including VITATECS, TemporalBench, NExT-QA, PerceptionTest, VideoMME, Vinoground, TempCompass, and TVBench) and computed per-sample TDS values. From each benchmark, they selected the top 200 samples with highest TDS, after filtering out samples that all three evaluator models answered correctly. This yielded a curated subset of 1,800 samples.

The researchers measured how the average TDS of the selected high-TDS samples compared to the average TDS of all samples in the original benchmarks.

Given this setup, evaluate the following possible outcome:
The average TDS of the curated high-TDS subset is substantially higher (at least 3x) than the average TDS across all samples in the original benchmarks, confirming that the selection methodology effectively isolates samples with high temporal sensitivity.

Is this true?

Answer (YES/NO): NO